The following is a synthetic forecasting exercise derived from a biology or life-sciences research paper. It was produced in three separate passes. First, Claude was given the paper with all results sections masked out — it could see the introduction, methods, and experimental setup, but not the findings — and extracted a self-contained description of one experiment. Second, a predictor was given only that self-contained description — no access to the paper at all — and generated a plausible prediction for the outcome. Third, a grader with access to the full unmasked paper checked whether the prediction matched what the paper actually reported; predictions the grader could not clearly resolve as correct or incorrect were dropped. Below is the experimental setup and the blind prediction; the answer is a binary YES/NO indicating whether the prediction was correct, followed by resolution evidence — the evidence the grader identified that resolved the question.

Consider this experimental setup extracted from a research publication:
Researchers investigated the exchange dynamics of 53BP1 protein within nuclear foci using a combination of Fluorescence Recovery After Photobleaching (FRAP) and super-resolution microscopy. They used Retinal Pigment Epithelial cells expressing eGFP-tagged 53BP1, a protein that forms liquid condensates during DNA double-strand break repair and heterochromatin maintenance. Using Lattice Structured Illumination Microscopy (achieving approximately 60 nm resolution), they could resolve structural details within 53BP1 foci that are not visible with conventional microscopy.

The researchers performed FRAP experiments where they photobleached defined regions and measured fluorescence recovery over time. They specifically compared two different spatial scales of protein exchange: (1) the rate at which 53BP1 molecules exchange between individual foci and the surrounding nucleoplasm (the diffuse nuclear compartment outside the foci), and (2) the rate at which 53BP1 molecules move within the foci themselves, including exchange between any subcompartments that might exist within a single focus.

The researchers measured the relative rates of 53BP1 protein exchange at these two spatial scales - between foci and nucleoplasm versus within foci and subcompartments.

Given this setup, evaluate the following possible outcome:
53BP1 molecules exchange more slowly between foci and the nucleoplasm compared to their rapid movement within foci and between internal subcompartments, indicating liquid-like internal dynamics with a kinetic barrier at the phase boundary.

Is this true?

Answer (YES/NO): YES